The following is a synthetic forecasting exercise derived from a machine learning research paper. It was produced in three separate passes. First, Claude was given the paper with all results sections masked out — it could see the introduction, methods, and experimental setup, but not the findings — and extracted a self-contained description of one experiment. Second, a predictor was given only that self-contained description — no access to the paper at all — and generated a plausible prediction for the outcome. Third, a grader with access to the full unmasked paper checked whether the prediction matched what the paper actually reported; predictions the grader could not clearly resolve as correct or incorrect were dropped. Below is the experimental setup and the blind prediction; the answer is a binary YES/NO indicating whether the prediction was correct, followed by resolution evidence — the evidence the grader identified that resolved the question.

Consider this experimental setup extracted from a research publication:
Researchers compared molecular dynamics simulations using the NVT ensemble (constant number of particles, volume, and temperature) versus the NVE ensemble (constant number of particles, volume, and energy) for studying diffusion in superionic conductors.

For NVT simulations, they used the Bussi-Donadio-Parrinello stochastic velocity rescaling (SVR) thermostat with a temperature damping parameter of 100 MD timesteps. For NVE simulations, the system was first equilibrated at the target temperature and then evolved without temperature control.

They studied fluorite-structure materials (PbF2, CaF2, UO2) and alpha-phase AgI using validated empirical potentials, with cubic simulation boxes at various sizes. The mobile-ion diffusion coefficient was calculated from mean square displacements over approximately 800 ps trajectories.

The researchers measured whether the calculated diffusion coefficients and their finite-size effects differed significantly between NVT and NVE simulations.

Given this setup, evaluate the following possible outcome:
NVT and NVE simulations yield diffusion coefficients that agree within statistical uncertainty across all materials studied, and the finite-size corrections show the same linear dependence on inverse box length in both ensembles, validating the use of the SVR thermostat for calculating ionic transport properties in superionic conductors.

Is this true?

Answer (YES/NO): NO